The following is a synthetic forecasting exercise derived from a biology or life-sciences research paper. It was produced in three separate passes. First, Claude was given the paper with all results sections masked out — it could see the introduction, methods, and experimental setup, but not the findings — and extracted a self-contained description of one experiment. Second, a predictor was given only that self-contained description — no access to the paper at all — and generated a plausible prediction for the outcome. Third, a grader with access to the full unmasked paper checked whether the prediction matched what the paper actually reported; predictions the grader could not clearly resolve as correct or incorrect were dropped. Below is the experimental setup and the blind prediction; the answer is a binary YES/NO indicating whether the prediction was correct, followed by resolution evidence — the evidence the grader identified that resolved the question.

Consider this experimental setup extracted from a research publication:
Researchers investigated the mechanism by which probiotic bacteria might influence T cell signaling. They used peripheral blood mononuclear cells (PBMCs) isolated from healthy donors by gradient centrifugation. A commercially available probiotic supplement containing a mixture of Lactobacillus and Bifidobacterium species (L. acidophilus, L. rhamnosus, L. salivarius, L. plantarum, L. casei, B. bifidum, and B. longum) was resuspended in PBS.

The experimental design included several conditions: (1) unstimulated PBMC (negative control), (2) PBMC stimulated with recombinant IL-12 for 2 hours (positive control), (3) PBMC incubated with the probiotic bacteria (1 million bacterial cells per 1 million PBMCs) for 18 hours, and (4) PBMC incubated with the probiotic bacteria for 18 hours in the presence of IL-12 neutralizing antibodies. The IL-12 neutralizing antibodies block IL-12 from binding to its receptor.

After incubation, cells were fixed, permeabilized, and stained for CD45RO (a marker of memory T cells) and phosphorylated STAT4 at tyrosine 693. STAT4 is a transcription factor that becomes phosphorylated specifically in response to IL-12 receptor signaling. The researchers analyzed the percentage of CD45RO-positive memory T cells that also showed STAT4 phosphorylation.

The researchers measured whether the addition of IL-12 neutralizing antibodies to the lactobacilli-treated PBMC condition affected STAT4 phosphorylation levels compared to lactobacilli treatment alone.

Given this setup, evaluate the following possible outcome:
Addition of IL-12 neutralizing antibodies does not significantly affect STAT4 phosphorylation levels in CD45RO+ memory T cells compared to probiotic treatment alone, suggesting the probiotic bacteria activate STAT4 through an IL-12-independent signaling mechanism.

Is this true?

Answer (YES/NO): NO